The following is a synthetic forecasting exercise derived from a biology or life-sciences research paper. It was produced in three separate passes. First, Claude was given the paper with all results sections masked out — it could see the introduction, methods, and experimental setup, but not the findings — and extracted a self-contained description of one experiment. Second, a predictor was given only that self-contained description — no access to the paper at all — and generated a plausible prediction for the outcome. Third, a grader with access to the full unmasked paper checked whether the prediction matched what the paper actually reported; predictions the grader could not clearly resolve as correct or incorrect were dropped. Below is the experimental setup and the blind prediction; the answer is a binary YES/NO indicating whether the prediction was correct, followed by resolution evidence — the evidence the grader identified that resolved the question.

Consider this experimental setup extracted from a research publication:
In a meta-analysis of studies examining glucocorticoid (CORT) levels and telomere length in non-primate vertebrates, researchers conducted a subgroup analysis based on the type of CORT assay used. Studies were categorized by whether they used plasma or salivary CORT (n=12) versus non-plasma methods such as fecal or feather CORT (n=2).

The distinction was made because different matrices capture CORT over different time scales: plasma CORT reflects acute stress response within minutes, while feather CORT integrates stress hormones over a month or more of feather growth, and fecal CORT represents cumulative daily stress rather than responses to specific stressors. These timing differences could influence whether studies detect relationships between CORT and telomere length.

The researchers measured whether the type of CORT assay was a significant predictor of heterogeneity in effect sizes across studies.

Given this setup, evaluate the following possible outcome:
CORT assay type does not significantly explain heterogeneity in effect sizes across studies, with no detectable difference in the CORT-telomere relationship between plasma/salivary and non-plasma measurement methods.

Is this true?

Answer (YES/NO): YES